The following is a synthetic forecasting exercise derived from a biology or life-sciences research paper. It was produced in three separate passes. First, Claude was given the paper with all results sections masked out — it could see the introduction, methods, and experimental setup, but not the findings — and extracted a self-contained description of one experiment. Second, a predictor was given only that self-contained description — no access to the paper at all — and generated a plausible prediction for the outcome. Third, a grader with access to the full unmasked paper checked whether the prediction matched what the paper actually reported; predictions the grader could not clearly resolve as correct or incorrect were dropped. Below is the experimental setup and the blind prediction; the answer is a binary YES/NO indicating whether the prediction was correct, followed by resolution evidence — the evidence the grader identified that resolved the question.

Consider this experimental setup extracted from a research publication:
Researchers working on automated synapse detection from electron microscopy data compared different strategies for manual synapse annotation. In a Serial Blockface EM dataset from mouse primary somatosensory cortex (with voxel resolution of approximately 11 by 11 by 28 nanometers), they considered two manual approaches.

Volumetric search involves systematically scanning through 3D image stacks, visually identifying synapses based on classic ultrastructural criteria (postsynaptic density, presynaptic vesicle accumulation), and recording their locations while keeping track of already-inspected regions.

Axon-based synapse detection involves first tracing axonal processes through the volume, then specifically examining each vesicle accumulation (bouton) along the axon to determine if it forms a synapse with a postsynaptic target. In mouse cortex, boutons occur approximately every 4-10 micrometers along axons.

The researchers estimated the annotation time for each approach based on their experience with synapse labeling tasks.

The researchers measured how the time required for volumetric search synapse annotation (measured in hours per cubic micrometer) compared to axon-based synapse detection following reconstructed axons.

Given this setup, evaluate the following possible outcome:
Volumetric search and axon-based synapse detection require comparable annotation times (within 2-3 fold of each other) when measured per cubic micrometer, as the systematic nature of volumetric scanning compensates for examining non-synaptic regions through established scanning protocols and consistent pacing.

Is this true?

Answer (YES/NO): NO